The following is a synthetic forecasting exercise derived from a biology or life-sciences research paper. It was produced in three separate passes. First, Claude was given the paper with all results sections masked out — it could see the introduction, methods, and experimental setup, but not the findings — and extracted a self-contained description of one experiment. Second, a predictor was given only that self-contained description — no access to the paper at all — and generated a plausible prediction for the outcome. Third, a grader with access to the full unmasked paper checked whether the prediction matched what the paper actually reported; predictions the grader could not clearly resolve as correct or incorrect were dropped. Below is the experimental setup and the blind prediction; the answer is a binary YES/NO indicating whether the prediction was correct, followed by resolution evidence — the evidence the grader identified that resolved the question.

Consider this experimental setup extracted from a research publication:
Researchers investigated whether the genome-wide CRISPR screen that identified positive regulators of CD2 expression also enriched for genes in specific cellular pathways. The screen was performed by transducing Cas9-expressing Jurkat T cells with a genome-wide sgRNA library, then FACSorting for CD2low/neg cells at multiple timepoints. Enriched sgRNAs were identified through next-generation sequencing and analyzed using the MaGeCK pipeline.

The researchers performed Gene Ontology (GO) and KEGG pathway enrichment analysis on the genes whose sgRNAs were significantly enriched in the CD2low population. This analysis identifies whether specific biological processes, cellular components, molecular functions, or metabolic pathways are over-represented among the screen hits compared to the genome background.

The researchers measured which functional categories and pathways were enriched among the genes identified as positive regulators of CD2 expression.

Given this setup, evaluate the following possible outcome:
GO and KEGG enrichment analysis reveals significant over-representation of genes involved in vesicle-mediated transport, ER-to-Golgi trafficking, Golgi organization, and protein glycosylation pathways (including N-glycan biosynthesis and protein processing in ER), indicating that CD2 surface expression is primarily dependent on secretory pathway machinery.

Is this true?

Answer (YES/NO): NO